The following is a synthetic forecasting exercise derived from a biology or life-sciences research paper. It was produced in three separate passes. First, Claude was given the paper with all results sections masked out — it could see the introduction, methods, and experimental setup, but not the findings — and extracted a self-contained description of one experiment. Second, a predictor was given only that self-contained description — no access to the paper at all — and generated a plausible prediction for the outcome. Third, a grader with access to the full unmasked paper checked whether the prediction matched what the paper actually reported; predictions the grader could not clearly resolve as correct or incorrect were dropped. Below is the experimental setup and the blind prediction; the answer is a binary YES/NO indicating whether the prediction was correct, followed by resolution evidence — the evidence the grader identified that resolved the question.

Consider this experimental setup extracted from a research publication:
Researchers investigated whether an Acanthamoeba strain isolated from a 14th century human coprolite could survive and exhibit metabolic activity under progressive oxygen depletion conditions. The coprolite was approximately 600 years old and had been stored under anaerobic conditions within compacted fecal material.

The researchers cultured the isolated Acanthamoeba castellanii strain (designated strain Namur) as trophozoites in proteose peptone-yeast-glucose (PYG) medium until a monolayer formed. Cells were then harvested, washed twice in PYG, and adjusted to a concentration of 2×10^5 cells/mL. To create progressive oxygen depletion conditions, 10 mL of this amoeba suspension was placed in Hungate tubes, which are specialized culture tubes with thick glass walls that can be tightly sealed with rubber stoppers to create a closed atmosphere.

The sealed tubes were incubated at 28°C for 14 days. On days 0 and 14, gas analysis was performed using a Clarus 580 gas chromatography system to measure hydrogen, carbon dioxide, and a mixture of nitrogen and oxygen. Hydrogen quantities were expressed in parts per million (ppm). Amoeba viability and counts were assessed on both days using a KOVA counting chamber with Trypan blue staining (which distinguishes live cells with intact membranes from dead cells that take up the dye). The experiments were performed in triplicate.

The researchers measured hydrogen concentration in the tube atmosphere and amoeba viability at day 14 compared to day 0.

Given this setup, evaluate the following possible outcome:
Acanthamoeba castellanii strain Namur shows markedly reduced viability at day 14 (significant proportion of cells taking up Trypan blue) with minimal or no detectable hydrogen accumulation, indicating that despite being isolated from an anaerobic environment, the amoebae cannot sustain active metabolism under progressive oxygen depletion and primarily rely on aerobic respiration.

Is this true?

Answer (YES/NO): NO